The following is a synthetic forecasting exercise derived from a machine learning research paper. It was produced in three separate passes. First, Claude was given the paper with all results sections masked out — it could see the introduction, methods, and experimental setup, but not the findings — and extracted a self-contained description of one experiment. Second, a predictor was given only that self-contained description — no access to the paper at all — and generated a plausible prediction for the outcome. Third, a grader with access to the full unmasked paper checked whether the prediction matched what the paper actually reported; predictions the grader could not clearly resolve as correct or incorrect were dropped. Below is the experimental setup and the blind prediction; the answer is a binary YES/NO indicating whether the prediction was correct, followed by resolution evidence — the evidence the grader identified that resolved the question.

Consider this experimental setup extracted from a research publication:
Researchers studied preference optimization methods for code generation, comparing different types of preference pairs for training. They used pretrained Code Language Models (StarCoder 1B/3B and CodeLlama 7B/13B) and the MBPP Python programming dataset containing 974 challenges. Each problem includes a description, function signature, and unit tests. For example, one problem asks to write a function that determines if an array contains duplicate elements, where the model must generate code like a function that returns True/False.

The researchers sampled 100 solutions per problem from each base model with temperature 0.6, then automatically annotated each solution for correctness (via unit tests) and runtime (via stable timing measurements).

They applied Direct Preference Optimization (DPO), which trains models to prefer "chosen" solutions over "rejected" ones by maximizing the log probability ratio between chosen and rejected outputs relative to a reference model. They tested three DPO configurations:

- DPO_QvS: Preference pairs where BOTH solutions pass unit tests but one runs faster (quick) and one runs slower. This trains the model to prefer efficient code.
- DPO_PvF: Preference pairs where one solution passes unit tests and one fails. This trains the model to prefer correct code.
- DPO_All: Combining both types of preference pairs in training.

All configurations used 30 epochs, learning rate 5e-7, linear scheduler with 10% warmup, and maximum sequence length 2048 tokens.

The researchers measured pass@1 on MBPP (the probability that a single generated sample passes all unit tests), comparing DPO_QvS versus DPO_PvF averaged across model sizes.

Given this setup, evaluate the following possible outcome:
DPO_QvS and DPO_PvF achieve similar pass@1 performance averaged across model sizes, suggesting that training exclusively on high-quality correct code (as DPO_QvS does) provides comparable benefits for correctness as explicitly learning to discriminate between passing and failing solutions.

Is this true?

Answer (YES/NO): YES